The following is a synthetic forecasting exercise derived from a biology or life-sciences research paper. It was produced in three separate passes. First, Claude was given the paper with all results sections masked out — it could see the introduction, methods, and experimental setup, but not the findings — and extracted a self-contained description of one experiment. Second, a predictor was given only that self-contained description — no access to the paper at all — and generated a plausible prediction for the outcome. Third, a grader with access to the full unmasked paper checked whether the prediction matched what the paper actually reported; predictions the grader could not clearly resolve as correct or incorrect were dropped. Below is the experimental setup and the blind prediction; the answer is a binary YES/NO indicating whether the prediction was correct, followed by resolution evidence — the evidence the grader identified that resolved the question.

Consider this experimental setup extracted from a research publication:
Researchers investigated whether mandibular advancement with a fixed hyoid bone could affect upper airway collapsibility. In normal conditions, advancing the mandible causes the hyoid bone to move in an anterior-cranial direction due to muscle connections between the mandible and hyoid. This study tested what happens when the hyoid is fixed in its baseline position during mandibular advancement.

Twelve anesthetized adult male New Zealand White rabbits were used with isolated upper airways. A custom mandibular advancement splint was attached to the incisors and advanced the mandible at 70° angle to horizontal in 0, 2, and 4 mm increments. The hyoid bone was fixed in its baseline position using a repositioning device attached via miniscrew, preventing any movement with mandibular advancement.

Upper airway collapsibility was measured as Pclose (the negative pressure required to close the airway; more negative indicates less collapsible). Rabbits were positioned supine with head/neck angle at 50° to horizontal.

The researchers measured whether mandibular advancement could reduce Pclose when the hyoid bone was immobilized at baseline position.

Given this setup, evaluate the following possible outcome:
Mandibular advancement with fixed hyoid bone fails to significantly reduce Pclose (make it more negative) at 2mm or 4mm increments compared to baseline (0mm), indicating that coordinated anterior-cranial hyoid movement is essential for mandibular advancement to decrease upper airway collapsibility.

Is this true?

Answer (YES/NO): NO